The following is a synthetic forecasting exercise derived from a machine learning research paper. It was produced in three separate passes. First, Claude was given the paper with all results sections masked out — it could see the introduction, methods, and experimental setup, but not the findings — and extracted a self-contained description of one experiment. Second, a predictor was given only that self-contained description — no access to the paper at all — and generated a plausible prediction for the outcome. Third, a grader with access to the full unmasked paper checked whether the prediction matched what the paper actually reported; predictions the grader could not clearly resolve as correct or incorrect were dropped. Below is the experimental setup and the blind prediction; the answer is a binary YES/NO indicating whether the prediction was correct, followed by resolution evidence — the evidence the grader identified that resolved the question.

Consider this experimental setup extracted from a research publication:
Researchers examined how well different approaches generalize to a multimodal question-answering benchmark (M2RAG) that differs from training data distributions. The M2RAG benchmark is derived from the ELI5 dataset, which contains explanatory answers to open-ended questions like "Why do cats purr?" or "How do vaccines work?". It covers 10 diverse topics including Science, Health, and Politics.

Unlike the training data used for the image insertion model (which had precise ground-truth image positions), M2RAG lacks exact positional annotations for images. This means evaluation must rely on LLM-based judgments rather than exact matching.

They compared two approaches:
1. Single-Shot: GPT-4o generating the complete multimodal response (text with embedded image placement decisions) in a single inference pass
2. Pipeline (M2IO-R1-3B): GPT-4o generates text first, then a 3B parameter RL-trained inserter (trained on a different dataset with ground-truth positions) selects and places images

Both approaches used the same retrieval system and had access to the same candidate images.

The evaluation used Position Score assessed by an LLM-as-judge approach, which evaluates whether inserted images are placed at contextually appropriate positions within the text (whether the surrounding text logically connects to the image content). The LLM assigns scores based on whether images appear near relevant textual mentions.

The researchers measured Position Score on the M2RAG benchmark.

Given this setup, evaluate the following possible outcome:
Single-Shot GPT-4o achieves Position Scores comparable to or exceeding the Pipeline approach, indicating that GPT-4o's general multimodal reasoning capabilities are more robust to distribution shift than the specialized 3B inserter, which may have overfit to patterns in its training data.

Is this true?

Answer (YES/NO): YES